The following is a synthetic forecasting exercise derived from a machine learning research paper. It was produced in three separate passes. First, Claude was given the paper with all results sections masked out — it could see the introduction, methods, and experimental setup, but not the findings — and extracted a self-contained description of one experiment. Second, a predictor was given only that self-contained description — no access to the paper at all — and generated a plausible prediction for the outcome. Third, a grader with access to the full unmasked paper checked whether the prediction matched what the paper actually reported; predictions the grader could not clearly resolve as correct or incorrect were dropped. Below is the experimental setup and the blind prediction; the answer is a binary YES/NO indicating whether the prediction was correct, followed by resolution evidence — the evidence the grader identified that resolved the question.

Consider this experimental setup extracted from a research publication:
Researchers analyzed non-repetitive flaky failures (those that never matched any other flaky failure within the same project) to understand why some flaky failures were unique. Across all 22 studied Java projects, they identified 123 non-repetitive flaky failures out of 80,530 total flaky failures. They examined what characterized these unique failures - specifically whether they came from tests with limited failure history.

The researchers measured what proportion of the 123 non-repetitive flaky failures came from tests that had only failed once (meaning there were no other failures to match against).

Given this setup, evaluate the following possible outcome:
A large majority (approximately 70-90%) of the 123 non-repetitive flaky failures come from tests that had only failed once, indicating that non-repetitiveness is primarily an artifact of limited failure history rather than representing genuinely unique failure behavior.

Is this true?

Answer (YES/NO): YES